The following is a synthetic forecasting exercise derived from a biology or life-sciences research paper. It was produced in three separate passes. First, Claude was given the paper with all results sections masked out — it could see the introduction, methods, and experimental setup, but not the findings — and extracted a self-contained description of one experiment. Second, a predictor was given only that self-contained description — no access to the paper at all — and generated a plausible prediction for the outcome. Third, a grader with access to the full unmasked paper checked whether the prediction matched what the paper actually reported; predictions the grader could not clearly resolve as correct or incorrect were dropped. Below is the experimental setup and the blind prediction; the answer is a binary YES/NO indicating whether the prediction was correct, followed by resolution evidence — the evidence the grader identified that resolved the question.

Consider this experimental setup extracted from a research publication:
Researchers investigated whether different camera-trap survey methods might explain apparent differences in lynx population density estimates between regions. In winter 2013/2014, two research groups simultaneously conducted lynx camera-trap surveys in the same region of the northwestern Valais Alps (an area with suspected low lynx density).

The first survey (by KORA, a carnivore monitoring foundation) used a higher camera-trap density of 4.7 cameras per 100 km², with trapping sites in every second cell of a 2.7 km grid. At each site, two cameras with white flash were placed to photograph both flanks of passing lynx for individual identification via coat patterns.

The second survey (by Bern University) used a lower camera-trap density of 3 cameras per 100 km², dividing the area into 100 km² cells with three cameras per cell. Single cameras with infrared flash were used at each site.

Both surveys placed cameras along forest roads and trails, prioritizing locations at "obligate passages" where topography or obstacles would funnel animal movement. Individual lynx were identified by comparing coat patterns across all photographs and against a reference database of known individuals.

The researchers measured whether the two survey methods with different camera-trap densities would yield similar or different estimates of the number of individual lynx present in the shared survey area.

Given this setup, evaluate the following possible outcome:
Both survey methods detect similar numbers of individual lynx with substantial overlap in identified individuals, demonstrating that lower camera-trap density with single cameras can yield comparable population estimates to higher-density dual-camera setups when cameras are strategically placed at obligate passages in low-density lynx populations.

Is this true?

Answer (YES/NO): YES